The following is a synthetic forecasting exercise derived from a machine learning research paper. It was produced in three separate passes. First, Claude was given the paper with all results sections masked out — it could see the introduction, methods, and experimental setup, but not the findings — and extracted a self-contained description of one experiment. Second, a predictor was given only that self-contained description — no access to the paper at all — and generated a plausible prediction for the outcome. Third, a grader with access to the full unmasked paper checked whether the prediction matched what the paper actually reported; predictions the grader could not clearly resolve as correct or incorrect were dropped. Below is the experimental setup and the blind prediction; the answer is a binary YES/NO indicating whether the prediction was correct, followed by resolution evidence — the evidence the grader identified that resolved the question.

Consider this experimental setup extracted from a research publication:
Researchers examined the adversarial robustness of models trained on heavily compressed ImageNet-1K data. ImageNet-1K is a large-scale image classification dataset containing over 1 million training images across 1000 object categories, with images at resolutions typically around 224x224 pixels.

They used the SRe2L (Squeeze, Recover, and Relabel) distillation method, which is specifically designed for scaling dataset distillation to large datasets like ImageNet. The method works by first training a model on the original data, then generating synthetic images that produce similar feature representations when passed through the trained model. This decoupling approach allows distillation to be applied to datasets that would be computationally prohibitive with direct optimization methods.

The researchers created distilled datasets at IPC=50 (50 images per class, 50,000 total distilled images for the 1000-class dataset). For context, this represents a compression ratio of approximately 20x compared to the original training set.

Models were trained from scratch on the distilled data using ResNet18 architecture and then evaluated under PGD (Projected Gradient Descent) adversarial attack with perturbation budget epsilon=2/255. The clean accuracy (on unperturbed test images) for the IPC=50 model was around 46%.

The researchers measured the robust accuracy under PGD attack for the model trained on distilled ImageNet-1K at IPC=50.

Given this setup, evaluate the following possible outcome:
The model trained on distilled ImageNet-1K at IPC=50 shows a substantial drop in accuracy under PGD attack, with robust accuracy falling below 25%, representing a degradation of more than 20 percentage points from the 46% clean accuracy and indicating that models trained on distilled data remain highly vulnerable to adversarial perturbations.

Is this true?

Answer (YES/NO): YES